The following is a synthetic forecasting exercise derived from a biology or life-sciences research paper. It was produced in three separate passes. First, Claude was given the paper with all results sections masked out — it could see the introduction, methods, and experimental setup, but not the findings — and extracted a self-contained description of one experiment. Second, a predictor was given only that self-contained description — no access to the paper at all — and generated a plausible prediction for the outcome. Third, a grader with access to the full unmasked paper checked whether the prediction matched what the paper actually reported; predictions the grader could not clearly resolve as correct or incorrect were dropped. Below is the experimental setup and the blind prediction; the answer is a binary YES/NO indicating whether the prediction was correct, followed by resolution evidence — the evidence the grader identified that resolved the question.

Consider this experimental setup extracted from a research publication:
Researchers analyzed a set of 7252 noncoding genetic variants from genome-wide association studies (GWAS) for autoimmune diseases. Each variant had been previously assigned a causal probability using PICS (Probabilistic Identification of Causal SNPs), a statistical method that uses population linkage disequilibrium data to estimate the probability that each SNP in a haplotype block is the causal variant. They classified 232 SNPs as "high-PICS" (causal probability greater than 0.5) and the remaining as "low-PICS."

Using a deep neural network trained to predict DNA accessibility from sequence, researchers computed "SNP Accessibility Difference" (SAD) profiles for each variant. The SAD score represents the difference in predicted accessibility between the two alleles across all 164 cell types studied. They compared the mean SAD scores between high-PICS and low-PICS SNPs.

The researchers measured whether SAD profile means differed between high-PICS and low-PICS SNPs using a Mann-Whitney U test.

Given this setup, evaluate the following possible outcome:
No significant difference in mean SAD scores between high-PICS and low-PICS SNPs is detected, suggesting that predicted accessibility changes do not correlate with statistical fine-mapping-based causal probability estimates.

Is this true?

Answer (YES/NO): NO